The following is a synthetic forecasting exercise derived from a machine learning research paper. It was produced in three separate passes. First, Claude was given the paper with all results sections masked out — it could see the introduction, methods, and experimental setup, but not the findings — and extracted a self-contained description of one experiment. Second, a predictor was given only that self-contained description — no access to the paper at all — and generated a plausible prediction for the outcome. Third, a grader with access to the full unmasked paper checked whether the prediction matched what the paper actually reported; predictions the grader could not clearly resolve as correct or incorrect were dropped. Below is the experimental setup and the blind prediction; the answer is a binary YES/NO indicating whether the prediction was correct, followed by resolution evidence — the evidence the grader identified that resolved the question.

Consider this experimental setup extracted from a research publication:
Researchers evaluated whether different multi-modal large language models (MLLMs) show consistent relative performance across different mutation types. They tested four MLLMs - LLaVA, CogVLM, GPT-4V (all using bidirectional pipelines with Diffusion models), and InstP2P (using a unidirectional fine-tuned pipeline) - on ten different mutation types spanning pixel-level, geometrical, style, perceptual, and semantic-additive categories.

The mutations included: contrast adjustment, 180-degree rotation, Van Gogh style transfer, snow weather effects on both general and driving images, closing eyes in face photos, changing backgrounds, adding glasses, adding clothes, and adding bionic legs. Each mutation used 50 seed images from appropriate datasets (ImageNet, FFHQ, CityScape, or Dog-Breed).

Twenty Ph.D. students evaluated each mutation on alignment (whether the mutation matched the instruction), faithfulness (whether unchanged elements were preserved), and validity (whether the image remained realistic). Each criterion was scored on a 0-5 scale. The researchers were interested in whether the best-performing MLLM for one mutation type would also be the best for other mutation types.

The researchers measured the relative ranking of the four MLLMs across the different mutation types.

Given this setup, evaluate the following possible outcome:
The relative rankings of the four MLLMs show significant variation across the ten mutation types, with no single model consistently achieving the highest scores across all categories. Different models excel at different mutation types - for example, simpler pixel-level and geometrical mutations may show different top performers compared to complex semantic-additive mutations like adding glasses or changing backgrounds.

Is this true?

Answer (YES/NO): YES